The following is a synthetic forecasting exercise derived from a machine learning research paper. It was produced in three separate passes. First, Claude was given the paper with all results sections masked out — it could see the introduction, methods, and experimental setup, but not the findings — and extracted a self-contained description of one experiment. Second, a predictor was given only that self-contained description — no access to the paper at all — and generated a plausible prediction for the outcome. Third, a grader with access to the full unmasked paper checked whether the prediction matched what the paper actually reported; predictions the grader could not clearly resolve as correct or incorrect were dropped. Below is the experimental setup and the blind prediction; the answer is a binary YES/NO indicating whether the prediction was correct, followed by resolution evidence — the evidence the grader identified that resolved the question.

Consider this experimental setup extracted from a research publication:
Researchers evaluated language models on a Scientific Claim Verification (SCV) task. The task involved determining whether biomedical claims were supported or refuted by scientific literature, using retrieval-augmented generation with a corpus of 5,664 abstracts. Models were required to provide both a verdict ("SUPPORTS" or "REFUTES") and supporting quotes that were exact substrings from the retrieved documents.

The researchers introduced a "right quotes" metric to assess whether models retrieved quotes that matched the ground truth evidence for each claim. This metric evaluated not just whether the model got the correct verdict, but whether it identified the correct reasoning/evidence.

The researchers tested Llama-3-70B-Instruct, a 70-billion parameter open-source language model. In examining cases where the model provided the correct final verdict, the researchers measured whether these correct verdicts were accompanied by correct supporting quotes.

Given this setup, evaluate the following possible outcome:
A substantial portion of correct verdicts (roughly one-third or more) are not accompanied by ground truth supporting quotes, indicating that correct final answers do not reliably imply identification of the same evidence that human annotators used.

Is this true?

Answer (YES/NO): YES